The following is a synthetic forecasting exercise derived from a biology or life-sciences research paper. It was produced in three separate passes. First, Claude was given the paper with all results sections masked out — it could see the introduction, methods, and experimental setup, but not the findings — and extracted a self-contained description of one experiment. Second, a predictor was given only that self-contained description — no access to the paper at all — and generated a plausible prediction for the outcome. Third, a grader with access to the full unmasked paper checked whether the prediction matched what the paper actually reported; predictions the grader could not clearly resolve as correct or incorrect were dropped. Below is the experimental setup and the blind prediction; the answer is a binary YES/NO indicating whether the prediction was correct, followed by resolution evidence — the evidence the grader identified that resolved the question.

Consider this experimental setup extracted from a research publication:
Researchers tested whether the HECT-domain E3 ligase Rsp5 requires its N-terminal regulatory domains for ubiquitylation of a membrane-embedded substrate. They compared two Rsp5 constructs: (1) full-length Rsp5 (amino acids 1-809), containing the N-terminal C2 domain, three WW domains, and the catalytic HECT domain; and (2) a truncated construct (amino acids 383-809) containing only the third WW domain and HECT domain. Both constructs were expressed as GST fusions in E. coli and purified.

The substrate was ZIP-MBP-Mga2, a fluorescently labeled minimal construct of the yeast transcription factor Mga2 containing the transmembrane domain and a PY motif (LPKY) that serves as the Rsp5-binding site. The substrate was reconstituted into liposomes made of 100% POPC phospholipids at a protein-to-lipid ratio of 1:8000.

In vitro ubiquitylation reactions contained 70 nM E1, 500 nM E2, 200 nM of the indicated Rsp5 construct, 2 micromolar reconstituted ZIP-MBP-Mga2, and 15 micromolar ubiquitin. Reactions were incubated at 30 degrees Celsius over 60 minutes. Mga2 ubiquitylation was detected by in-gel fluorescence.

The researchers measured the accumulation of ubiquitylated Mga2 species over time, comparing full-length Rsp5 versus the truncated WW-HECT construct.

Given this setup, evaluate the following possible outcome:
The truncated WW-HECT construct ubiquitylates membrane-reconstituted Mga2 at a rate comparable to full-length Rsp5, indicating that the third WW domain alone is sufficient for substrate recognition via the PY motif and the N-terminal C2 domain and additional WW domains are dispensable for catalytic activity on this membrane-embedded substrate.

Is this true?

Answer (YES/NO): NO